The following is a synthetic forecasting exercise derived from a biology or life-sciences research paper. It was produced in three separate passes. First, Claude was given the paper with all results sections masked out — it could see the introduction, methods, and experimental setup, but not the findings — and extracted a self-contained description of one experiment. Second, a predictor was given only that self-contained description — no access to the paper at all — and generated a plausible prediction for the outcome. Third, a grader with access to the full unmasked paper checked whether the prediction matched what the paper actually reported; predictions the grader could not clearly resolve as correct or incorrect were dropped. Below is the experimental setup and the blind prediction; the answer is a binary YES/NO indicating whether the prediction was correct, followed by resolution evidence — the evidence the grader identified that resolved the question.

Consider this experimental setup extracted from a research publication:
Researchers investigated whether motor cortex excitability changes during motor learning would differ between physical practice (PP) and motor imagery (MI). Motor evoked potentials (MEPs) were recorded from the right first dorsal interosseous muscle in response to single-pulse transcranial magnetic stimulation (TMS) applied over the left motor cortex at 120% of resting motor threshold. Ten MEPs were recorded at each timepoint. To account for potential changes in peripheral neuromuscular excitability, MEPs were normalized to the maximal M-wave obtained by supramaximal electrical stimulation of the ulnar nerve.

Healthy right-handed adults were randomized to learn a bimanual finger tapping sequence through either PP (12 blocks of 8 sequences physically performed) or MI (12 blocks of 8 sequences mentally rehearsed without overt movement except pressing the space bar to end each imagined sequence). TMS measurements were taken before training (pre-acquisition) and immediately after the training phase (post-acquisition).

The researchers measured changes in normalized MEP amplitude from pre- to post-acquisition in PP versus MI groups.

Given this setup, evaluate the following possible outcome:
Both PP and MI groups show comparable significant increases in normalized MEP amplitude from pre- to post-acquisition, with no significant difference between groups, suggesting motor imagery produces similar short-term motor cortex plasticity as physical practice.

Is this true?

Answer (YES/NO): NO